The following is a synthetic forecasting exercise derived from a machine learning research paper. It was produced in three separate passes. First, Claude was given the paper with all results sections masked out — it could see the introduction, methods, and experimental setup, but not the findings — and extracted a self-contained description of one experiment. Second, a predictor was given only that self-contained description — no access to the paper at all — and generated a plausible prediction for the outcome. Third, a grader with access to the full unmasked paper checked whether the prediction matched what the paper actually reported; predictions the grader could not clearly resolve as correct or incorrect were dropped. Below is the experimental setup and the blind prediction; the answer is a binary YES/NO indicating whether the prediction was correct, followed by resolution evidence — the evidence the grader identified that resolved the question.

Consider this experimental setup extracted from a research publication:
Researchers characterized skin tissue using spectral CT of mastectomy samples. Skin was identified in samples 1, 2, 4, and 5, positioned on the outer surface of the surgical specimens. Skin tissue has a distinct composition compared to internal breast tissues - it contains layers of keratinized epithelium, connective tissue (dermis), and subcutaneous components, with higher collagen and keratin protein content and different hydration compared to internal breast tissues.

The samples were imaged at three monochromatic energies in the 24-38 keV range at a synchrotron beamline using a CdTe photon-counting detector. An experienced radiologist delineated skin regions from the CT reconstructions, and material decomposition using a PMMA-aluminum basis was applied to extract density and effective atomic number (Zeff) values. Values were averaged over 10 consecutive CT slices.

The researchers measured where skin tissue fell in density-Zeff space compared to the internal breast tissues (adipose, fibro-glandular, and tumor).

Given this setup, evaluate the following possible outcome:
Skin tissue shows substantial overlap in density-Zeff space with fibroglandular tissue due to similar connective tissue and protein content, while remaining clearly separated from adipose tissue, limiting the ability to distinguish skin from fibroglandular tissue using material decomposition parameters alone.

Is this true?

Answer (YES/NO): NO